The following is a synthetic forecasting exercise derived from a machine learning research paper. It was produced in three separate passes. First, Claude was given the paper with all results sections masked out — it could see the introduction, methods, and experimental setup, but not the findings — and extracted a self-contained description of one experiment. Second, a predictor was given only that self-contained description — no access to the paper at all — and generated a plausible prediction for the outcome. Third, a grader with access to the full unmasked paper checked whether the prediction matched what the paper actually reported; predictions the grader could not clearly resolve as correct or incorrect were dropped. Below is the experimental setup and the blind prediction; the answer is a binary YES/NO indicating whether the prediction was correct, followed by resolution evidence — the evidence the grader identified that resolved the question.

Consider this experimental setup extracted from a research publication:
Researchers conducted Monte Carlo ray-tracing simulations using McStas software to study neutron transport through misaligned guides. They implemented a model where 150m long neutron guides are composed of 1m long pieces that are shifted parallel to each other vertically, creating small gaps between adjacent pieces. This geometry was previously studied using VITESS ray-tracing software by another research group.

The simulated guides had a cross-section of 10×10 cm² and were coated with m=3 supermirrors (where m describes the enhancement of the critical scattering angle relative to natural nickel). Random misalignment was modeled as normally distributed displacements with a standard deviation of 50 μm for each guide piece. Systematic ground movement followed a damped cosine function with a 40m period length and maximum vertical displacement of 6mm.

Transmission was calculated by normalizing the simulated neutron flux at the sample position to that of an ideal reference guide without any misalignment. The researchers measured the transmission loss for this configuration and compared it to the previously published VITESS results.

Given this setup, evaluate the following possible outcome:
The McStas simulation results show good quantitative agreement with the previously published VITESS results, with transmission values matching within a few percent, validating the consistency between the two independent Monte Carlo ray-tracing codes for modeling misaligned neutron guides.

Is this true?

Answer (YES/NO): YES